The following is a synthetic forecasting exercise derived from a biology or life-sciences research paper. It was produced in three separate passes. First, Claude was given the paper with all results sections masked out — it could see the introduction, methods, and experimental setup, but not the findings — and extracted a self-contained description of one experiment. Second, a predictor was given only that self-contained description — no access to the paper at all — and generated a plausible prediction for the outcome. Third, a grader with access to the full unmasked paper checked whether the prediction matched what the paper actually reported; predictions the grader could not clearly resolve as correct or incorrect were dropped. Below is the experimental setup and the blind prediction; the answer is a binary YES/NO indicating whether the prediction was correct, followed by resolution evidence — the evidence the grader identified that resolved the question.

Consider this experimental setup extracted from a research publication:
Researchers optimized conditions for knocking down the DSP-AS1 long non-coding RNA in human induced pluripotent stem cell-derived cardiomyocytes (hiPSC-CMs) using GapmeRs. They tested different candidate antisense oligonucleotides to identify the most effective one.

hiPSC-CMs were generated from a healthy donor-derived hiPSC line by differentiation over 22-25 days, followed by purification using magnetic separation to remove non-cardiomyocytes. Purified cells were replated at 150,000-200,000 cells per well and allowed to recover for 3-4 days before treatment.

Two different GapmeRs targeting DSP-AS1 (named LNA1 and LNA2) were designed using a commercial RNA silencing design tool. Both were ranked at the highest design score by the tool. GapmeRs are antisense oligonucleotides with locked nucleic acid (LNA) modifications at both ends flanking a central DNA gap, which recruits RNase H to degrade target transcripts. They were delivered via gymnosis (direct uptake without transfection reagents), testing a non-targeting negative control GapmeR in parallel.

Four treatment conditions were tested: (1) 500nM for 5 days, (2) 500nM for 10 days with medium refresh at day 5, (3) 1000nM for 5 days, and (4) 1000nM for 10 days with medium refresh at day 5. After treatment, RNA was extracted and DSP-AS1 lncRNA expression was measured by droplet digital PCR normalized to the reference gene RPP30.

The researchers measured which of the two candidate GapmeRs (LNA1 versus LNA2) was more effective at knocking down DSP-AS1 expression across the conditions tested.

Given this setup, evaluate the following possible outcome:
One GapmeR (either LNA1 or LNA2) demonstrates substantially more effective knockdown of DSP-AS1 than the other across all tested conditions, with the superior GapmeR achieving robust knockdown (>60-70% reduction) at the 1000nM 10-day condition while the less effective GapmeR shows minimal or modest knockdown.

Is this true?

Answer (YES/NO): YES